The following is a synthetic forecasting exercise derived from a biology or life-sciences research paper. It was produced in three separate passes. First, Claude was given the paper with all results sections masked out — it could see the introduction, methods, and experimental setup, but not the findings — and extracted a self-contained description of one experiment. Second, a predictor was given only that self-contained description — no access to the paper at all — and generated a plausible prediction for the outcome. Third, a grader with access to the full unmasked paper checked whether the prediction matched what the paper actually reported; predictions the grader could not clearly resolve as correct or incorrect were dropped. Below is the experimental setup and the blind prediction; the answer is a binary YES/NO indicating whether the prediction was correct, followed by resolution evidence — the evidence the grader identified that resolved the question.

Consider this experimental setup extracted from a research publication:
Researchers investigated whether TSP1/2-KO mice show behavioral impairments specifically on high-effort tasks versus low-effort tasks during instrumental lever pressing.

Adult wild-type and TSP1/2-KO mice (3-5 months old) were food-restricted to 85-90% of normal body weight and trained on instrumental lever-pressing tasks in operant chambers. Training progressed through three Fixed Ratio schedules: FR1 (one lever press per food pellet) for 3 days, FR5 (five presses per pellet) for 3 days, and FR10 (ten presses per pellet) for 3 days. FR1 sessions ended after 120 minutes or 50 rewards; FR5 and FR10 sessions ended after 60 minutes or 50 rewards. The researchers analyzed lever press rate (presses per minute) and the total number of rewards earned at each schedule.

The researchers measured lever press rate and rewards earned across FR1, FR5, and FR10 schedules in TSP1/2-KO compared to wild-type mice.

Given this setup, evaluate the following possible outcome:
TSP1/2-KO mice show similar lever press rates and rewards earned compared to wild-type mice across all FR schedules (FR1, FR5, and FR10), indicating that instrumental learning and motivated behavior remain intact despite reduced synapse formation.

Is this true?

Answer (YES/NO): NO